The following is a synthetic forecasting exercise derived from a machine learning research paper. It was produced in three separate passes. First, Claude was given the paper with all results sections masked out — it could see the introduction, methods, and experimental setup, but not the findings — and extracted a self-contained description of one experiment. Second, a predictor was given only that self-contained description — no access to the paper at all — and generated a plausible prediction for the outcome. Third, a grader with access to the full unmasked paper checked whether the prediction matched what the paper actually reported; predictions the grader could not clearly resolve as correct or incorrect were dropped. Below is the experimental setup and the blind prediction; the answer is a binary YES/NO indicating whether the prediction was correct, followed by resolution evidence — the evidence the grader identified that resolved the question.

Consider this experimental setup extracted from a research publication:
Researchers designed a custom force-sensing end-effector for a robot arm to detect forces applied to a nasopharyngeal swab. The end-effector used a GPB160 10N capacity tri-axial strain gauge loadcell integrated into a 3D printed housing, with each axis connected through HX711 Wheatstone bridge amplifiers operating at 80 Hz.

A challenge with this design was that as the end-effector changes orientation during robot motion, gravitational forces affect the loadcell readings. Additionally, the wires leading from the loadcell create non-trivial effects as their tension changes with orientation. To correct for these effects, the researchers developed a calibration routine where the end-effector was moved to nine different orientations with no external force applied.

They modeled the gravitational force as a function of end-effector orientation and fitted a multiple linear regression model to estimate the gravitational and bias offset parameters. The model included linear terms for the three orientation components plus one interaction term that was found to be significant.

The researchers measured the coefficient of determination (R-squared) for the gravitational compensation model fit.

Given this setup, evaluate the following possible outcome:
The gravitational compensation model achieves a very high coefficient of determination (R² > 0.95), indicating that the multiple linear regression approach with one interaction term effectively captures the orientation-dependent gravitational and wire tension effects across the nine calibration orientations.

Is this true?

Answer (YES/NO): YES